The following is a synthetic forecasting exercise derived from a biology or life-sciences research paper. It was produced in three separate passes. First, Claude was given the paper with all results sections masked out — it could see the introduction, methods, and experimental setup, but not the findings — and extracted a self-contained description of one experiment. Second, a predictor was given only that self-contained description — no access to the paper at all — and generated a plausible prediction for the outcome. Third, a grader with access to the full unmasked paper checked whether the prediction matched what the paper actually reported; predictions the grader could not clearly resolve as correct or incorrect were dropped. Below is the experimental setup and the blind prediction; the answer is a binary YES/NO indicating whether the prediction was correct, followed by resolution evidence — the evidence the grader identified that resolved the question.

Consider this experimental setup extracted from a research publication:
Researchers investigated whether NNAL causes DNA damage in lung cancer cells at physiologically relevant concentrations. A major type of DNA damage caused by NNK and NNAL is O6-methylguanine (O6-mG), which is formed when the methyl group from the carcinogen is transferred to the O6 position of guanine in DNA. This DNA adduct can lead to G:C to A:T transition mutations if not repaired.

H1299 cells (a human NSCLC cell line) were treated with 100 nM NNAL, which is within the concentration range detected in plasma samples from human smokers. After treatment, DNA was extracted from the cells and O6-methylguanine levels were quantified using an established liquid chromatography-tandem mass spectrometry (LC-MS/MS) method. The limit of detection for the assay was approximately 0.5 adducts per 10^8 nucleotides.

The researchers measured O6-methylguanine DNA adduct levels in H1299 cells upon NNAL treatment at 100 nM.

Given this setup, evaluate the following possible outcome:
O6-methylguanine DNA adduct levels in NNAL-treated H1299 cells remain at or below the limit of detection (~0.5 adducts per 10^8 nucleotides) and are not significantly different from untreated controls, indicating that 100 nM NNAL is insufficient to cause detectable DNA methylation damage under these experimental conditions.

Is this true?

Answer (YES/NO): YES